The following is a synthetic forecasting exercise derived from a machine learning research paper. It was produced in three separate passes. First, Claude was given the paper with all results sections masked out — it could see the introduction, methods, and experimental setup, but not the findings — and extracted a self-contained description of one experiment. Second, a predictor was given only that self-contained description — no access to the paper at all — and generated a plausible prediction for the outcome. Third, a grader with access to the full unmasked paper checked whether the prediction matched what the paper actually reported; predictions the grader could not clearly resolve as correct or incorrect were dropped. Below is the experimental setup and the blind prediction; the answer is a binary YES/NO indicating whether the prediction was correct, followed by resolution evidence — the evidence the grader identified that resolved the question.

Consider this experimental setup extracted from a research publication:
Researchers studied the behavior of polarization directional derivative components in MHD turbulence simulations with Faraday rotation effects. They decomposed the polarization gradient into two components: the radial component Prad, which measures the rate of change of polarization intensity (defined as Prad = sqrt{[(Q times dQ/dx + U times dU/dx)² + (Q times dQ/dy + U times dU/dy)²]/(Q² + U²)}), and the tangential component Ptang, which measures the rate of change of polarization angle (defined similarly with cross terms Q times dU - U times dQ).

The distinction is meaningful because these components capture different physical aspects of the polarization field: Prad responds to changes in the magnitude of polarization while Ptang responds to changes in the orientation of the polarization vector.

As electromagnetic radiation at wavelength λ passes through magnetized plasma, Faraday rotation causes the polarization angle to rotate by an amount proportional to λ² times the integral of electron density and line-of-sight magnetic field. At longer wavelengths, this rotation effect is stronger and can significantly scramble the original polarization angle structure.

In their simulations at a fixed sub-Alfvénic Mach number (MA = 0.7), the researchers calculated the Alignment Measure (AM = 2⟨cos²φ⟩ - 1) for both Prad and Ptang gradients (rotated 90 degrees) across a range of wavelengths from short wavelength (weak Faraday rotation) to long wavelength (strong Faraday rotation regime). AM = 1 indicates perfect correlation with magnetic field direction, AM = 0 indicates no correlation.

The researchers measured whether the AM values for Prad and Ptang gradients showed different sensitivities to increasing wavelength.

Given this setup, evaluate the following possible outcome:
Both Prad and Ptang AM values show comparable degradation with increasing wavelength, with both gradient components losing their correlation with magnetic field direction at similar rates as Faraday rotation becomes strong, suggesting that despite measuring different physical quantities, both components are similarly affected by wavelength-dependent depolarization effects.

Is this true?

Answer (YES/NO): NO